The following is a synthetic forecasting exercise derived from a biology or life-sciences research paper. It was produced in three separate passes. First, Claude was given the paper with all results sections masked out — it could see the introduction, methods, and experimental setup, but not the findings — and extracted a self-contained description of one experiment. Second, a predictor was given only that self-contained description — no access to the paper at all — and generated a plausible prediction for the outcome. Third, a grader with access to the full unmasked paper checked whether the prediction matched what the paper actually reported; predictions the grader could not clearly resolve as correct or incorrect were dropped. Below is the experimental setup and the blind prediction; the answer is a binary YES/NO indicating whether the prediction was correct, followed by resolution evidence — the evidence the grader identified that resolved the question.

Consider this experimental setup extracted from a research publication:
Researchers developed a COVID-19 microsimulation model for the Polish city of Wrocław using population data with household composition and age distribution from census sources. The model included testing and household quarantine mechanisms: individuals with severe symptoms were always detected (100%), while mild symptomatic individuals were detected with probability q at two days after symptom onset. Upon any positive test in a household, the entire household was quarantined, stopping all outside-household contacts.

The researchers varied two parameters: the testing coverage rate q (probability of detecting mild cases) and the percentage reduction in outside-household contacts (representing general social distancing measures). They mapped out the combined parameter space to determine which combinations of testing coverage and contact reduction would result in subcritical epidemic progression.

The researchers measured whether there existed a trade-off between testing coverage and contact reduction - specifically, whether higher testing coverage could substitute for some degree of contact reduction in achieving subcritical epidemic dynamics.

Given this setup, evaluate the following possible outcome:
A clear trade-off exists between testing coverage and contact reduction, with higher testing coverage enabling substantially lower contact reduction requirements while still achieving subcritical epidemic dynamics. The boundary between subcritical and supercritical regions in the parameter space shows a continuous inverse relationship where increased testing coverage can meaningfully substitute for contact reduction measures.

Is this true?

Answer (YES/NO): NO